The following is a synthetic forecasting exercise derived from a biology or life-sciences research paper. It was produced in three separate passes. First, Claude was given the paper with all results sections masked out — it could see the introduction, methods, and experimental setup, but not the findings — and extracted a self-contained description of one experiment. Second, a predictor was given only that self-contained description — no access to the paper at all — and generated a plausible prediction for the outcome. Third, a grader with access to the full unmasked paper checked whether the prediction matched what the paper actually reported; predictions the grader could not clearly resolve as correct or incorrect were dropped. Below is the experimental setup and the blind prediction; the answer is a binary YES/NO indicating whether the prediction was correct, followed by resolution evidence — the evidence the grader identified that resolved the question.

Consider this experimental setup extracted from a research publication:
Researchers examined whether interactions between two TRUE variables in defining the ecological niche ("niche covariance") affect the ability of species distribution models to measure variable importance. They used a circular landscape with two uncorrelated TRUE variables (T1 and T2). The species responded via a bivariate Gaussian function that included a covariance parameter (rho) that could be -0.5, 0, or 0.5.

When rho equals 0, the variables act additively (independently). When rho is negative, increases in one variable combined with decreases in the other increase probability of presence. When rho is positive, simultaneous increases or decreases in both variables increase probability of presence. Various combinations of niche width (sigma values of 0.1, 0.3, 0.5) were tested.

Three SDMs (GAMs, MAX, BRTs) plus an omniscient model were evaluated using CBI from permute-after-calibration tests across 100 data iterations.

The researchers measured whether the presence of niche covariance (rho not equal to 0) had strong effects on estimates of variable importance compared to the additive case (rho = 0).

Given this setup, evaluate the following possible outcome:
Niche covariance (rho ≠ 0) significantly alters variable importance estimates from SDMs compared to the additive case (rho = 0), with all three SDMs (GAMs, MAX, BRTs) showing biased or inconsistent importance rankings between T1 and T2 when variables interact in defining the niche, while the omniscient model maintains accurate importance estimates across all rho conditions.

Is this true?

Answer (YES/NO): NO